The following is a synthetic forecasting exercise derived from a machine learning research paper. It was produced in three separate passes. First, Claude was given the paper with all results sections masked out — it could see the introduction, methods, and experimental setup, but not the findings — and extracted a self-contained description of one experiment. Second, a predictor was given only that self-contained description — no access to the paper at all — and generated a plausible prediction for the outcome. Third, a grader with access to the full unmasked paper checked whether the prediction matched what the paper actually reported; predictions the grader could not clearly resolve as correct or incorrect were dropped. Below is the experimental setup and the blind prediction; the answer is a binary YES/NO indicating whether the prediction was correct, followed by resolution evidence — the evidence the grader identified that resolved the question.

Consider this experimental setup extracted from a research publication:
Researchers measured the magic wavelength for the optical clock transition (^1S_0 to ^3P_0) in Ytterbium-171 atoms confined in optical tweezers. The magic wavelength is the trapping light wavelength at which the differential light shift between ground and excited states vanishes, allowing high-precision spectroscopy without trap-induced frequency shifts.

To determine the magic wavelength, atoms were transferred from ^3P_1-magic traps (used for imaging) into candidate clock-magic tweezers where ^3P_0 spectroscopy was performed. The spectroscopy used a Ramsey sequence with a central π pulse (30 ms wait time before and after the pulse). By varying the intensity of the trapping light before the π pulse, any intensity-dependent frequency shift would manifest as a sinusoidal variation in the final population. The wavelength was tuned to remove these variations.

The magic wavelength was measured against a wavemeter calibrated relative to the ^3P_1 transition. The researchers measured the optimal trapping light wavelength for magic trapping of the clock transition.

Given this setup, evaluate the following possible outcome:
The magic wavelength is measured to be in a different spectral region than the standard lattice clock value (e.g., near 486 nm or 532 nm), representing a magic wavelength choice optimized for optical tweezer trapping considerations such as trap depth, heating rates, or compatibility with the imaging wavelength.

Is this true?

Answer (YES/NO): NO